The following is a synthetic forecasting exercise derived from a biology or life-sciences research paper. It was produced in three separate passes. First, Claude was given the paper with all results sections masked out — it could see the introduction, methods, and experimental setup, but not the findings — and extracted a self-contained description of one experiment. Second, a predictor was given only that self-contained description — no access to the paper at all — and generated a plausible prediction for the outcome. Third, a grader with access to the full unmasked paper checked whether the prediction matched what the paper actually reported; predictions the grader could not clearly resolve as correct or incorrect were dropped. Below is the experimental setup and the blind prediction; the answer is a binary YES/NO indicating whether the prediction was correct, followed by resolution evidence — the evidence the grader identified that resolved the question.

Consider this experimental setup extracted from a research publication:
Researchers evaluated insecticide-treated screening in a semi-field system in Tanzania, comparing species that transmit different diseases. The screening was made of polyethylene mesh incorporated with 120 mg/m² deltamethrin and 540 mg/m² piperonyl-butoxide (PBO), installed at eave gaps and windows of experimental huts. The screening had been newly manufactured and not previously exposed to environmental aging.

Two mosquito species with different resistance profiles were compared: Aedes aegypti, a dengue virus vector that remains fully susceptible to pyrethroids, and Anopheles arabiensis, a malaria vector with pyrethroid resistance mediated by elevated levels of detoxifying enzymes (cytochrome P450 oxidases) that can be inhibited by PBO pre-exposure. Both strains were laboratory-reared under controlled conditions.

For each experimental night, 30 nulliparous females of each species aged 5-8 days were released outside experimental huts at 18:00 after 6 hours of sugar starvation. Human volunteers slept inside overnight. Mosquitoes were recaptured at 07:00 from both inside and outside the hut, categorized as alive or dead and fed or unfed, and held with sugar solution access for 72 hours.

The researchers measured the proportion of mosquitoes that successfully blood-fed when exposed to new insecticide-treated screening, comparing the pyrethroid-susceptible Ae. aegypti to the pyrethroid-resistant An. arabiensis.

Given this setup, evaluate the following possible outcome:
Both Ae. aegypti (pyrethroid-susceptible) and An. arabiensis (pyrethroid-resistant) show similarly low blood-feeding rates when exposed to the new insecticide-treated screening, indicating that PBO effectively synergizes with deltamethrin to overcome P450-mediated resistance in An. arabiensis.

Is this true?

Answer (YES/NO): YES